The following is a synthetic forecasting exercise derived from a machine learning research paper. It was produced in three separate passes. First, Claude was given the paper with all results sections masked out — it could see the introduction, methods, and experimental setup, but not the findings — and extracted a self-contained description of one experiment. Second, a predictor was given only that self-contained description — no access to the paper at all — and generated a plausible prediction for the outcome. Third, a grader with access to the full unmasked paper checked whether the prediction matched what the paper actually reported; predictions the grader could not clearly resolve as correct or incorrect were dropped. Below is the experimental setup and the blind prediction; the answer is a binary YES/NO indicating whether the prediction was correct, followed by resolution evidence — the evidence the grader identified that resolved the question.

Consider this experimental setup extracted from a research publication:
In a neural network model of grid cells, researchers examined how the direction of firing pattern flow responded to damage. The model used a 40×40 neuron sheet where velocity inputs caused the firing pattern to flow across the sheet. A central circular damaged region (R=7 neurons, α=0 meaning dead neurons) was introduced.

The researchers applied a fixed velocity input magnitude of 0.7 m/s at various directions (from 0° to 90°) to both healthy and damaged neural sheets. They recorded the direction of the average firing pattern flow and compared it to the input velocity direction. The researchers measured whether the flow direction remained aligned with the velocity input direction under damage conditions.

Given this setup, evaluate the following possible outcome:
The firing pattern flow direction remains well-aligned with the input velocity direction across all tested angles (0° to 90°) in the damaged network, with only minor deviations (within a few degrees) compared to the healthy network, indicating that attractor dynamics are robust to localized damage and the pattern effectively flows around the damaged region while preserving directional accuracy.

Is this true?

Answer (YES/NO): YES